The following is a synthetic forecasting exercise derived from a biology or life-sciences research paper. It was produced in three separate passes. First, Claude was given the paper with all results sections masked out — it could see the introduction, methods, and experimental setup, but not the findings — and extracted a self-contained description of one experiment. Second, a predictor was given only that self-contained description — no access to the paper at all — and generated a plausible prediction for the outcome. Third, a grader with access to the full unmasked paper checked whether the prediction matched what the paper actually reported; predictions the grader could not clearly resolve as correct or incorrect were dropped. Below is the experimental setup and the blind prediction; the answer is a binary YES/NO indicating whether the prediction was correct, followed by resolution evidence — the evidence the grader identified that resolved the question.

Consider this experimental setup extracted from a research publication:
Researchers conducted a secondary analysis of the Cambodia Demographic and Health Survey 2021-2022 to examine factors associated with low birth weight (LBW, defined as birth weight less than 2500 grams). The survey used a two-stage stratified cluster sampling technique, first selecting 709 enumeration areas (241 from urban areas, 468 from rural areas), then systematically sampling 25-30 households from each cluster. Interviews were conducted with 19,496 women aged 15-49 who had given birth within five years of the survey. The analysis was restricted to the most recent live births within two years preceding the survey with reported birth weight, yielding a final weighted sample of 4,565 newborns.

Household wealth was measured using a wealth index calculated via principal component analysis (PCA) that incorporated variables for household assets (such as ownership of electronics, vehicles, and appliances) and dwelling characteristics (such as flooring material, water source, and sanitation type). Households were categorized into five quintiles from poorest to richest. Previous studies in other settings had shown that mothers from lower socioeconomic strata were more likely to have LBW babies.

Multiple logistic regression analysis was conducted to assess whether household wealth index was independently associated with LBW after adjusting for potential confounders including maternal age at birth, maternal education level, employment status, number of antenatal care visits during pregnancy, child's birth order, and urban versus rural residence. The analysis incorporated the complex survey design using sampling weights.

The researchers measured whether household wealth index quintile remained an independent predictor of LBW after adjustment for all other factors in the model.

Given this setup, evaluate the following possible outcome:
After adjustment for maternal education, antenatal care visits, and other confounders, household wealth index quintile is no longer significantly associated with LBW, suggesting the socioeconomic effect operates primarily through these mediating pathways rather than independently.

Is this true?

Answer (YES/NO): YES